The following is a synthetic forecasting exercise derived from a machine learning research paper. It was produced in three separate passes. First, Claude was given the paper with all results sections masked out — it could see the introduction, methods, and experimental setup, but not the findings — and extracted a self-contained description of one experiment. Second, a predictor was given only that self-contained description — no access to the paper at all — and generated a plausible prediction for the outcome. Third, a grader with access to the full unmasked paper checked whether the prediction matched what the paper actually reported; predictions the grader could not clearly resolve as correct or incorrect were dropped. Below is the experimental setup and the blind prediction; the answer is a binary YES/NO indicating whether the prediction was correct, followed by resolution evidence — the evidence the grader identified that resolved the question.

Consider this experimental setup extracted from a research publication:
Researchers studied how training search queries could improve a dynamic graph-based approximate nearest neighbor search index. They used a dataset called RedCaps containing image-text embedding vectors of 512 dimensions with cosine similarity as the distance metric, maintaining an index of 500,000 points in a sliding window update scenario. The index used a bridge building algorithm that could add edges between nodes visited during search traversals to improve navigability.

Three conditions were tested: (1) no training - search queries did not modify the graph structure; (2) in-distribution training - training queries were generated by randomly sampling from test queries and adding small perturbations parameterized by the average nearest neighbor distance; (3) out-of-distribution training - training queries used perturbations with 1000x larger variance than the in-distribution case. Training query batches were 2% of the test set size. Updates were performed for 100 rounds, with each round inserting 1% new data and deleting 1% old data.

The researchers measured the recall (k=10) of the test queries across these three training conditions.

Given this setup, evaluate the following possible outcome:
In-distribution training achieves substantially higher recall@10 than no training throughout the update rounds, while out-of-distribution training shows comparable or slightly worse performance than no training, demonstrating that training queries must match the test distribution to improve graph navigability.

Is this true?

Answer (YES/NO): NO